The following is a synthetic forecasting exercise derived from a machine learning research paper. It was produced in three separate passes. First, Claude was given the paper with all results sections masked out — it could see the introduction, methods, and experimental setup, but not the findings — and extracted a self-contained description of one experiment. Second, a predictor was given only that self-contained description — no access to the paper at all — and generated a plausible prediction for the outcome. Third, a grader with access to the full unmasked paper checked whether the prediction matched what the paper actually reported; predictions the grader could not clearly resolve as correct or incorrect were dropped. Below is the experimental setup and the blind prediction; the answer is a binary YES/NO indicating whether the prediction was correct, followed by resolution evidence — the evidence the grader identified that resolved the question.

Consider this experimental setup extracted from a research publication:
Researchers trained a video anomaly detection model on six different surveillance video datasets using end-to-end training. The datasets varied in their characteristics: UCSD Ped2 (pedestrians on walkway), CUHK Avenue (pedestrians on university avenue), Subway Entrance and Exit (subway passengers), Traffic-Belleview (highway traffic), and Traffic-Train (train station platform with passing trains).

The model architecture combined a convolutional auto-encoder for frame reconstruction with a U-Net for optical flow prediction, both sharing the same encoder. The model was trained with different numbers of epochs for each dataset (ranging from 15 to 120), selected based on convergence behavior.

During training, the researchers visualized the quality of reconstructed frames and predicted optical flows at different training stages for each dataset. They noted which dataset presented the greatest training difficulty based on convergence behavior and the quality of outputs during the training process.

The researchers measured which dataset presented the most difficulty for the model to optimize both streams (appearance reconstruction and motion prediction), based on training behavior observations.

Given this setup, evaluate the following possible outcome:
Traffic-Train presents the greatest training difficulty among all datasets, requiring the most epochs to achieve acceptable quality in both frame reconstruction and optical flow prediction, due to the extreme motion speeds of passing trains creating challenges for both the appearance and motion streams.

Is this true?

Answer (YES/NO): NO